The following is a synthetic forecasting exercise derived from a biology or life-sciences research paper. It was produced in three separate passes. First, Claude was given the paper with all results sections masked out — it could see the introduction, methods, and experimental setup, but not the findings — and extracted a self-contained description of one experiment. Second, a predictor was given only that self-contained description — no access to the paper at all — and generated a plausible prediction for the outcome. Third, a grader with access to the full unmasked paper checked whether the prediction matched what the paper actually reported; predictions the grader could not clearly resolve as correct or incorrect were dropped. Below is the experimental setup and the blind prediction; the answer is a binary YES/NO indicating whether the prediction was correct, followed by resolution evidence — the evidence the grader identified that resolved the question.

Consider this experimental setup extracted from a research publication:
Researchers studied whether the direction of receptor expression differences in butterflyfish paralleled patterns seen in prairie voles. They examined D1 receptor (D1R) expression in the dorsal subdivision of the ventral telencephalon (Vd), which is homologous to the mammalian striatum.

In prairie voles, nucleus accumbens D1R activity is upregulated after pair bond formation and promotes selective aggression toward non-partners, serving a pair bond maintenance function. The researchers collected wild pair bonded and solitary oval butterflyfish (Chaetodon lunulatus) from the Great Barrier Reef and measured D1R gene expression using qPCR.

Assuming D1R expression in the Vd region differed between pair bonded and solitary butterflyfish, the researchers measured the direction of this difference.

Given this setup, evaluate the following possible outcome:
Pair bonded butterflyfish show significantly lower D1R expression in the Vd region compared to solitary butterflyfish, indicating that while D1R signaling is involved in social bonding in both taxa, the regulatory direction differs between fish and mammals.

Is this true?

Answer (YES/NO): NO